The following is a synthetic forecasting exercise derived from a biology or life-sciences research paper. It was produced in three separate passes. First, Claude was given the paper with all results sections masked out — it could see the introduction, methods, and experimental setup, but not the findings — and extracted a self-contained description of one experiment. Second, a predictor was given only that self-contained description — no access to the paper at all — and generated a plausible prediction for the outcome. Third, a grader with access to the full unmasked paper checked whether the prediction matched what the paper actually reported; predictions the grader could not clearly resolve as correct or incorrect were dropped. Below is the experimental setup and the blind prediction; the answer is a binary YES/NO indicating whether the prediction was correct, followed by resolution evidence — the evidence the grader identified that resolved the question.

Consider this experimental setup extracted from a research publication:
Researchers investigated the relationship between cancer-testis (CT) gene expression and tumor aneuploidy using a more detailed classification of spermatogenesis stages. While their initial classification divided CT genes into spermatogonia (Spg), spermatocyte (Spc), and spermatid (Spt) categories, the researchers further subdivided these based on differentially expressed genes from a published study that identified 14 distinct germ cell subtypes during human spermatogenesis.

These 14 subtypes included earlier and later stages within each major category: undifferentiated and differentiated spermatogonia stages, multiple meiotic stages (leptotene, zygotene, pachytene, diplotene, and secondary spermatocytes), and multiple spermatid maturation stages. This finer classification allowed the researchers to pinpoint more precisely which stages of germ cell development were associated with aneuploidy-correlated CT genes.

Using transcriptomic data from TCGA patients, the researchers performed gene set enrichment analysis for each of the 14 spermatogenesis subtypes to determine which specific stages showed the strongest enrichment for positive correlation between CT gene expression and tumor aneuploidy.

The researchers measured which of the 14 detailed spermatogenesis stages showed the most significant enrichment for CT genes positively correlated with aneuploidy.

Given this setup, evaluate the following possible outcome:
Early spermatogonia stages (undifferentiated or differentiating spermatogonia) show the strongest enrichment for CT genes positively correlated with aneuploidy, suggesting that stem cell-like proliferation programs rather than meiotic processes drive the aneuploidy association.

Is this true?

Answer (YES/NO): NO